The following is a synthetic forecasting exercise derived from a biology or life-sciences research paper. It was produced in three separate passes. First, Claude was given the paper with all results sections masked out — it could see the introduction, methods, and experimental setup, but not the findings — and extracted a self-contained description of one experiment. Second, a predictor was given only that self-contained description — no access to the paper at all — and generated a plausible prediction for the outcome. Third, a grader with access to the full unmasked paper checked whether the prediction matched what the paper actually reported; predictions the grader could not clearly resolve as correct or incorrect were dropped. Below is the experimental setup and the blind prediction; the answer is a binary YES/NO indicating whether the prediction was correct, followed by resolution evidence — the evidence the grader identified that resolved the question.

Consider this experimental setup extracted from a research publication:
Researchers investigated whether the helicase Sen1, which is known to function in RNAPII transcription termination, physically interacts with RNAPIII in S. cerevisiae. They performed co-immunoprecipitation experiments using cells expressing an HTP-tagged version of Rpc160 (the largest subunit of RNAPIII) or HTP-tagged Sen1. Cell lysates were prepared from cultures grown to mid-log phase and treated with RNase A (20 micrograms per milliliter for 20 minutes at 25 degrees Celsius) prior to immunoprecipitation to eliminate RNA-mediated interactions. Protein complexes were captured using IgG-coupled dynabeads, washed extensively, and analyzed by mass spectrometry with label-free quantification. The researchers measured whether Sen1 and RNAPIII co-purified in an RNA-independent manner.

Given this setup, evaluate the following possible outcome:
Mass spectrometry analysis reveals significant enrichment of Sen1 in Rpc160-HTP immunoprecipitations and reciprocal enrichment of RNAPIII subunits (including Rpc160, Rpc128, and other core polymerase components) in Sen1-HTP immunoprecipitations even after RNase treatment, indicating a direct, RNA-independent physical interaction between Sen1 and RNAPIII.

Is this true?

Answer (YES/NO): YES